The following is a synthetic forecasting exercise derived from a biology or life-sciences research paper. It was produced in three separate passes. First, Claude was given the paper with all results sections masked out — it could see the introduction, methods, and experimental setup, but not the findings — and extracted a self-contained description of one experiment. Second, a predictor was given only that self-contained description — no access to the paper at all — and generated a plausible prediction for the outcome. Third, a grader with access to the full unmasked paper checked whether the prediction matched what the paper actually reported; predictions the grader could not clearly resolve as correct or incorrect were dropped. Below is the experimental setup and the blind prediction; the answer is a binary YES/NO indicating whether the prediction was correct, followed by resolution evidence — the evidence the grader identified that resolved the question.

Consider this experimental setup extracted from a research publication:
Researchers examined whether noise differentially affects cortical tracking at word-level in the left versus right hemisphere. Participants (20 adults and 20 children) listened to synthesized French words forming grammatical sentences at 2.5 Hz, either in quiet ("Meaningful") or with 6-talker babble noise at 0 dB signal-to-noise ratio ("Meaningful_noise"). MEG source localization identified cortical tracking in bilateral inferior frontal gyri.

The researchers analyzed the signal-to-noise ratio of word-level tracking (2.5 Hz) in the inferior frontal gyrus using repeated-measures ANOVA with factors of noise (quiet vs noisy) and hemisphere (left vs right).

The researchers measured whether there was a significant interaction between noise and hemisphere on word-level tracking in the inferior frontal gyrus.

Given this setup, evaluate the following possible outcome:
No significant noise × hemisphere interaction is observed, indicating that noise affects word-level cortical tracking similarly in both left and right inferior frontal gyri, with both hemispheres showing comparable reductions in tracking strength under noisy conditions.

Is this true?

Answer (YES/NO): NO